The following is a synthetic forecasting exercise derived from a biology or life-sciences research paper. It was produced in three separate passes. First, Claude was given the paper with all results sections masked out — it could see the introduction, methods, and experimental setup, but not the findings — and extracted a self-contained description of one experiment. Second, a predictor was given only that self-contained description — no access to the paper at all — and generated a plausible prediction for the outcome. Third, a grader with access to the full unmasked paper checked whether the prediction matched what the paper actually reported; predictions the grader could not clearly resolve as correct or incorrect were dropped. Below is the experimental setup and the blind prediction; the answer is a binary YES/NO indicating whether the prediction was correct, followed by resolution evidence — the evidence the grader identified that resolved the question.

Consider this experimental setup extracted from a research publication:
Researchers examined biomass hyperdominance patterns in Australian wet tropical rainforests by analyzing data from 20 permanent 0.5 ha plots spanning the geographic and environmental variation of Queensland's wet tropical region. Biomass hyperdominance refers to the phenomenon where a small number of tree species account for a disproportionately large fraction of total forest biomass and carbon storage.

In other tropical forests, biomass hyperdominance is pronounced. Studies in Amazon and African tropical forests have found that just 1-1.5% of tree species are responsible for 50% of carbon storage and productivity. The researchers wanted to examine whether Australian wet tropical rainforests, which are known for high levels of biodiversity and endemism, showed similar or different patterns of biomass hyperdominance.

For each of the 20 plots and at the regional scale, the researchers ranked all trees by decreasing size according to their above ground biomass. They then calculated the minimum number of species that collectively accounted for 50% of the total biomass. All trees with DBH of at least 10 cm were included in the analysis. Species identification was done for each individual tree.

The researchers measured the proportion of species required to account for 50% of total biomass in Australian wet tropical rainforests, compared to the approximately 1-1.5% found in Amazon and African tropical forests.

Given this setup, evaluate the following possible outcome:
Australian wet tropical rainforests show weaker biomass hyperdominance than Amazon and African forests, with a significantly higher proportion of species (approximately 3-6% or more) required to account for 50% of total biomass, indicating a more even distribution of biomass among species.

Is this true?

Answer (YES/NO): NO